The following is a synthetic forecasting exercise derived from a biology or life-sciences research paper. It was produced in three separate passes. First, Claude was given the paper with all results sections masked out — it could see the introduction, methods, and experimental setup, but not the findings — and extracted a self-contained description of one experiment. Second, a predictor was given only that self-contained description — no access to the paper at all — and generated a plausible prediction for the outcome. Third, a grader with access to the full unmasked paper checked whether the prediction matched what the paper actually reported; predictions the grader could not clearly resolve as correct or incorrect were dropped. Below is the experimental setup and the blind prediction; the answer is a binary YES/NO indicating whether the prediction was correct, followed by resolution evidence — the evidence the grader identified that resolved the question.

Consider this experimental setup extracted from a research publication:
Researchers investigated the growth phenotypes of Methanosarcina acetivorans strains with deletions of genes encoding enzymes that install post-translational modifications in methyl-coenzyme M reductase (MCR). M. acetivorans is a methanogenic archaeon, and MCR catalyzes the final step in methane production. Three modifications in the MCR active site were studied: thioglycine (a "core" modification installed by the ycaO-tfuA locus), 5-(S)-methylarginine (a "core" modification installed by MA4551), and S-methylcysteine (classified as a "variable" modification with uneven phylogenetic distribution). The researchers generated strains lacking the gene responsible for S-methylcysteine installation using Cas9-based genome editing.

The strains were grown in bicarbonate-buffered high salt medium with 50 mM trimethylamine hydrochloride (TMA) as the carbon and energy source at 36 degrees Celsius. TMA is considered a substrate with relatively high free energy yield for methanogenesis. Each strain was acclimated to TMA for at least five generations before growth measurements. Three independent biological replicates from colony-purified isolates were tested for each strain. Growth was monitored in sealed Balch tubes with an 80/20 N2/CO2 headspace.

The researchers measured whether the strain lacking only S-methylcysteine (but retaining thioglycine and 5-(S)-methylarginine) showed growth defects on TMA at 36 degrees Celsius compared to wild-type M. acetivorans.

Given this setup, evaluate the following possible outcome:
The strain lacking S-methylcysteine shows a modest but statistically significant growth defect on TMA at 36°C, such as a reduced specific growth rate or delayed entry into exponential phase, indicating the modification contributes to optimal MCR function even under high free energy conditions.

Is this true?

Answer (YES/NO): NO